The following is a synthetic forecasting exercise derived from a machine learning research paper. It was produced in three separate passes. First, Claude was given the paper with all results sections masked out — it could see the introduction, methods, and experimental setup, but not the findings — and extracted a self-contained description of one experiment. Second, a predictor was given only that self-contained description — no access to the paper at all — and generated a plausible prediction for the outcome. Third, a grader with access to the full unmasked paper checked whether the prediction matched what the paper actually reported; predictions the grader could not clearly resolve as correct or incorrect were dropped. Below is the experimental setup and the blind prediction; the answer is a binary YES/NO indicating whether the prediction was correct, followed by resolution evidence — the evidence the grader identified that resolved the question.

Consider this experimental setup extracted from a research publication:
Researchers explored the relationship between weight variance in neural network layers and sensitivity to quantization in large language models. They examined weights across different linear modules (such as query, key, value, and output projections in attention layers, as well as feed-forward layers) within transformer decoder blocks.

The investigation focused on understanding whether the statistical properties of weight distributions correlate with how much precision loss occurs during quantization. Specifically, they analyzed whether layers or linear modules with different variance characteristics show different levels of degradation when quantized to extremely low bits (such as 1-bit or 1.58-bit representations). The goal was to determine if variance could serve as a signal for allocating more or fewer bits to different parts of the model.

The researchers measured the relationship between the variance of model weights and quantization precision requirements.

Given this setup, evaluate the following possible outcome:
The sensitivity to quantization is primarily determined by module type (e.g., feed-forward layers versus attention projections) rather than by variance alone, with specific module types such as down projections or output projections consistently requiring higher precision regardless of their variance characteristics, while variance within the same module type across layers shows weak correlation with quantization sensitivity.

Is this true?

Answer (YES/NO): NO